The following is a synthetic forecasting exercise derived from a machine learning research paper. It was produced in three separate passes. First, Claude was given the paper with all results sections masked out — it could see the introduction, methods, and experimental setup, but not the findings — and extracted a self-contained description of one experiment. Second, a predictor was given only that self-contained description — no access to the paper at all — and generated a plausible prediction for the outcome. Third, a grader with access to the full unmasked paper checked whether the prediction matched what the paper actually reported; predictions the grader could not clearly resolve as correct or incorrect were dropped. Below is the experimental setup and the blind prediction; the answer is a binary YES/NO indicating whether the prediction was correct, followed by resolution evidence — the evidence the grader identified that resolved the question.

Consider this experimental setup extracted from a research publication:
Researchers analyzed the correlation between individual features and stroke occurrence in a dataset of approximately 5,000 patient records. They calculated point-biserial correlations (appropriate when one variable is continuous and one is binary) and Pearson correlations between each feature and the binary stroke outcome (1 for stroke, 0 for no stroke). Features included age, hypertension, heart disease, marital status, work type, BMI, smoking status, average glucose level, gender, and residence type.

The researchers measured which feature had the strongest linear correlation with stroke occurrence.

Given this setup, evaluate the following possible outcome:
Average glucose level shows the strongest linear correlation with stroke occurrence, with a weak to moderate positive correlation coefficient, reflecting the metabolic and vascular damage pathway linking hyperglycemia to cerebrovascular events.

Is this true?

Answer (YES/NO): NO